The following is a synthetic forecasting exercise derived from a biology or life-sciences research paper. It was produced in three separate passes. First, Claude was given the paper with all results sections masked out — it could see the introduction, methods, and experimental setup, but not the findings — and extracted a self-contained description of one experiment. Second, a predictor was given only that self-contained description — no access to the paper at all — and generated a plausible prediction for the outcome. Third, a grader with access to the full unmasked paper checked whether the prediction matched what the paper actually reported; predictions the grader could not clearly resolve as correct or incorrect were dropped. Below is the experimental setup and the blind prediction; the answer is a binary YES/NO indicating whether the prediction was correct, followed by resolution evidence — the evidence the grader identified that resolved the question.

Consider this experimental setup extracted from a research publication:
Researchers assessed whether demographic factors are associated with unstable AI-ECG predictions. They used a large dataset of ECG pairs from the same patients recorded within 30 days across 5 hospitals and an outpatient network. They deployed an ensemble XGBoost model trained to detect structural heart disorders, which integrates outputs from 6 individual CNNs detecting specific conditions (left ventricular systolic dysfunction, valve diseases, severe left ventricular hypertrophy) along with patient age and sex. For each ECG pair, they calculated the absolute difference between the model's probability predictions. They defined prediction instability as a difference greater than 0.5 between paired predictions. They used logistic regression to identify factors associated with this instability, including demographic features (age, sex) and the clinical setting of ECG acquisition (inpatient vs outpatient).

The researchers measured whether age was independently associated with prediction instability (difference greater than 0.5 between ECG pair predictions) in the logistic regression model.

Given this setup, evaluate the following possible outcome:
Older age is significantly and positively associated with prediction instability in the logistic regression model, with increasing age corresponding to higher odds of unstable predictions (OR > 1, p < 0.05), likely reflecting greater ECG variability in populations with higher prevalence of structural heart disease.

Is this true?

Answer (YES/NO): NO